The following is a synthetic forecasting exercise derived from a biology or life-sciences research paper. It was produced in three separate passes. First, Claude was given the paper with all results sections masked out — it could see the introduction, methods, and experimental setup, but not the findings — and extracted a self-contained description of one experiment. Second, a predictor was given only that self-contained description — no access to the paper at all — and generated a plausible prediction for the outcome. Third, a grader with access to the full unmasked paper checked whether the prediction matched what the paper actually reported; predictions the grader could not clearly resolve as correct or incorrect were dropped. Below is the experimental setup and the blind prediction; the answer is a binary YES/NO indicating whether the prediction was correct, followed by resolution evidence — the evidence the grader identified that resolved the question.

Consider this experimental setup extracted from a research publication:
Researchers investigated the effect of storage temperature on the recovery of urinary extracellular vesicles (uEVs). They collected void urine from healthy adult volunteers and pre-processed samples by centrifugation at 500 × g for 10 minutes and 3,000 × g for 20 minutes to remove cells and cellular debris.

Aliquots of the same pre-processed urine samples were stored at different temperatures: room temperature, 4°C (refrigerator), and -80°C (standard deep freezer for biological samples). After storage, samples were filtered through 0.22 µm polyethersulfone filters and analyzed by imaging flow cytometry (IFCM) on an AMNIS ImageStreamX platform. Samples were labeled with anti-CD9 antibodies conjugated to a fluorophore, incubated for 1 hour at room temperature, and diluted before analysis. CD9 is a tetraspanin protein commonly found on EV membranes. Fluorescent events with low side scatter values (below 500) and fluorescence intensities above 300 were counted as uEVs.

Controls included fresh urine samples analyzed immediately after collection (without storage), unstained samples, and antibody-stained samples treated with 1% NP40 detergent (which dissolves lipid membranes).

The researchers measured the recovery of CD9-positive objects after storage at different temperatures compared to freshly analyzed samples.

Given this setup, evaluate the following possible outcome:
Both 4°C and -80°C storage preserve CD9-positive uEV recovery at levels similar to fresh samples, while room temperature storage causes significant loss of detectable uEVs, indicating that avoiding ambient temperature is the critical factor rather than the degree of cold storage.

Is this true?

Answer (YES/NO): NO